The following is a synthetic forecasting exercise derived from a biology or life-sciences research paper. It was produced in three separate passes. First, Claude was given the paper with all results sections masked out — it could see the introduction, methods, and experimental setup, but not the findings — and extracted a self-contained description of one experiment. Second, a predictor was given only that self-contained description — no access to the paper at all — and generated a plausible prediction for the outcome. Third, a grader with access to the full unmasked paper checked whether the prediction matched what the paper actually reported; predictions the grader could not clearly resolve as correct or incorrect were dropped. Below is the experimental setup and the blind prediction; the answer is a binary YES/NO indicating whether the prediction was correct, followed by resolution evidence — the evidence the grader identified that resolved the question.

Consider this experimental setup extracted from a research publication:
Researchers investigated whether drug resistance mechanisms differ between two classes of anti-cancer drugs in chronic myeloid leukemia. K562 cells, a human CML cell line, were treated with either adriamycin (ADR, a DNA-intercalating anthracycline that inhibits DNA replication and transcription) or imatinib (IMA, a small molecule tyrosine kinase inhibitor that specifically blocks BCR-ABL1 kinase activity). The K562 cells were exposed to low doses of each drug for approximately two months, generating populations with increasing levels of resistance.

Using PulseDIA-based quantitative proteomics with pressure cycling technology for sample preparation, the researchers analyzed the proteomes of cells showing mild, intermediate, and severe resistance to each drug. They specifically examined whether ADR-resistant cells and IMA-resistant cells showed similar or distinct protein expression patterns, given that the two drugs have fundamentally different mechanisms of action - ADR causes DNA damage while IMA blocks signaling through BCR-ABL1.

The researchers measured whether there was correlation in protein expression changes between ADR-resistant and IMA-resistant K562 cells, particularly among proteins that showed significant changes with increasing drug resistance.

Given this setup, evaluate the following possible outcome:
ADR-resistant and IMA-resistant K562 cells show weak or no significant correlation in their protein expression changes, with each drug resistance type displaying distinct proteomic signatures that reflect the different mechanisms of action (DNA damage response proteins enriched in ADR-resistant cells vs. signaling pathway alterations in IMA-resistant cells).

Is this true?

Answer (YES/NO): NO